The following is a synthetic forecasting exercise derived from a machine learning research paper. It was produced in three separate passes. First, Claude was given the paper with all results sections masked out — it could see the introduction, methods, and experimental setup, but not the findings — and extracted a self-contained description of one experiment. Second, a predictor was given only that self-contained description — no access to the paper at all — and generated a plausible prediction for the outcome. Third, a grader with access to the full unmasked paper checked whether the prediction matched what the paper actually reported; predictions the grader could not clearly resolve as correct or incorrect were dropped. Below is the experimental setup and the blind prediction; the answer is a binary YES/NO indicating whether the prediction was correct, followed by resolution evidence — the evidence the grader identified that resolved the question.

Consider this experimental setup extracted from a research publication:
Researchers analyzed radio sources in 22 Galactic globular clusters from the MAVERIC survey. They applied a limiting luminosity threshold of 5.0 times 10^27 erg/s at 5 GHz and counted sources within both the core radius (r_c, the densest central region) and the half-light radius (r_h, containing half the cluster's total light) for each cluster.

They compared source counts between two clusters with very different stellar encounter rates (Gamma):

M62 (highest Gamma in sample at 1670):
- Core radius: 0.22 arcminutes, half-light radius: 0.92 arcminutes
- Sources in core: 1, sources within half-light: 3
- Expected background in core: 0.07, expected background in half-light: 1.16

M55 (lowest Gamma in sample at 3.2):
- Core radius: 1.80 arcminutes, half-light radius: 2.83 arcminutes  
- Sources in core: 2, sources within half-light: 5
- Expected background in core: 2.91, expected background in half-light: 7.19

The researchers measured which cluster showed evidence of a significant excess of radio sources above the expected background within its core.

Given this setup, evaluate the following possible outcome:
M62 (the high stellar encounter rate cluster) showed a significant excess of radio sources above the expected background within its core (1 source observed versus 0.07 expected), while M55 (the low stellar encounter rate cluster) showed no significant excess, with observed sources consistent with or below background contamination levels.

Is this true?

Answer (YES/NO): YES